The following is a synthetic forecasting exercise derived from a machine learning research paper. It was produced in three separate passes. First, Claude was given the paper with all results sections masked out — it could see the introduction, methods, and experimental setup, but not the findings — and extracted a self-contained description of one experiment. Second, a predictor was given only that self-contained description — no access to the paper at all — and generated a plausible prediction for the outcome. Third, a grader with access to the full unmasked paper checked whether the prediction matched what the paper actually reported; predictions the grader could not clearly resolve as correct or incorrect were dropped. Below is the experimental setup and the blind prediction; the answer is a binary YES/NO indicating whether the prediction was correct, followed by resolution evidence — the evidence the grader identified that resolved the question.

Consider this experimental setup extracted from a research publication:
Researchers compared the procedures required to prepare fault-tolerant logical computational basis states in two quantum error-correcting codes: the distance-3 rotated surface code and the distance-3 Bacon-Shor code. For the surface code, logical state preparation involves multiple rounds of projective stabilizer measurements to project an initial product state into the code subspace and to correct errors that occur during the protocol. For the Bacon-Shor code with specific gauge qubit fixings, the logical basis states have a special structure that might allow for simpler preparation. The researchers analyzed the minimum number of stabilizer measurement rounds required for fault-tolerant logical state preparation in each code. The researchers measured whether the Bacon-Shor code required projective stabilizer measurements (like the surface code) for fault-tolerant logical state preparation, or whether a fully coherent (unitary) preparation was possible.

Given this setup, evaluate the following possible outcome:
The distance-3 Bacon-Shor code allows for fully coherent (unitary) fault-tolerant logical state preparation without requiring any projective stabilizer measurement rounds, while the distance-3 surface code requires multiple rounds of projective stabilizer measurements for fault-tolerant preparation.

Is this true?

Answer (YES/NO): YES